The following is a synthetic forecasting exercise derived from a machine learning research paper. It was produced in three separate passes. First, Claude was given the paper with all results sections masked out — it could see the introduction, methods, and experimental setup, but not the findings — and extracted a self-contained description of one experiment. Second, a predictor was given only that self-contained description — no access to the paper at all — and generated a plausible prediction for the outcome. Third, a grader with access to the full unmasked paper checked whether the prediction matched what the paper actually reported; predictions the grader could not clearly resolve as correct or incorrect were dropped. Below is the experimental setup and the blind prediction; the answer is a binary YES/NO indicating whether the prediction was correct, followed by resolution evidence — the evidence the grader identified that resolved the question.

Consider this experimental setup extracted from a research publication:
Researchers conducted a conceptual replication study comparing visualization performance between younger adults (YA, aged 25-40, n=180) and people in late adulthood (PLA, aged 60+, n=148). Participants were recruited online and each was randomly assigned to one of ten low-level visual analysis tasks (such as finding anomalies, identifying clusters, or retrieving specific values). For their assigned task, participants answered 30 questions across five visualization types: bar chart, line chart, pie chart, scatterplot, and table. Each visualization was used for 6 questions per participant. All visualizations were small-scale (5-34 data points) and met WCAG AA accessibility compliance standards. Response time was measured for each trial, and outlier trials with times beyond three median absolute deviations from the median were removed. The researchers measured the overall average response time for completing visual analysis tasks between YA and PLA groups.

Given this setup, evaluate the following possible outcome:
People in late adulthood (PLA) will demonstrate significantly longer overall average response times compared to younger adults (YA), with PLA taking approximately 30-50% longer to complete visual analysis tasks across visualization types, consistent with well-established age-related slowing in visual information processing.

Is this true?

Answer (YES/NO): NO